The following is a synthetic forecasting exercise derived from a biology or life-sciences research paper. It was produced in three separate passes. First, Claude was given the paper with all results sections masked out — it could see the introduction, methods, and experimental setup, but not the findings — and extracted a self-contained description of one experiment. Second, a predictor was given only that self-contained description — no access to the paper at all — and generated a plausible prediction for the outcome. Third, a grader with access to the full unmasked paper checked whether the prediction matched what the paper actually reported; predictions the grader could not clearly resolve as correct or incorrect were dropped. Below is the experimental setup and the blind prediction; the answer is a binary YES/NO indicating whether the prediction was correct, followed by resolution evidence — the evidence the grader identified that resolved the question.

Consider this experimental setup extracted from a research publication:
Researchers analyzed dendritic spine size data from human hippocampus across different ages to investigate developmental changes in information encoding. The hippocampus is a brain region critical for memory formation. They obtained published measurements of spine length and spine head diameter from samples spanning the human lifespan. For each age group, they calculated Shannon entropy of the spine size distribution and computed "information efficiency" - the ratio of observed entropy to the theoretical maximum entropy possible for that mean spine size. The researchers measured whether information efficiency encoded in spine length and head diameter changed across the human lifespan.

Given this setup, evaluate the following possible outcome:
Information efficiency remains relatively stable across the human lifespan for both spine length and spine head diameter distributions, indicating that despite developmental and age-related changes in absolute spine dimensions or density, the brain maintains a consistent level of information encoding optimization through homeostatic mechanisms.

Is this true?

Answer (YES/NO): YES